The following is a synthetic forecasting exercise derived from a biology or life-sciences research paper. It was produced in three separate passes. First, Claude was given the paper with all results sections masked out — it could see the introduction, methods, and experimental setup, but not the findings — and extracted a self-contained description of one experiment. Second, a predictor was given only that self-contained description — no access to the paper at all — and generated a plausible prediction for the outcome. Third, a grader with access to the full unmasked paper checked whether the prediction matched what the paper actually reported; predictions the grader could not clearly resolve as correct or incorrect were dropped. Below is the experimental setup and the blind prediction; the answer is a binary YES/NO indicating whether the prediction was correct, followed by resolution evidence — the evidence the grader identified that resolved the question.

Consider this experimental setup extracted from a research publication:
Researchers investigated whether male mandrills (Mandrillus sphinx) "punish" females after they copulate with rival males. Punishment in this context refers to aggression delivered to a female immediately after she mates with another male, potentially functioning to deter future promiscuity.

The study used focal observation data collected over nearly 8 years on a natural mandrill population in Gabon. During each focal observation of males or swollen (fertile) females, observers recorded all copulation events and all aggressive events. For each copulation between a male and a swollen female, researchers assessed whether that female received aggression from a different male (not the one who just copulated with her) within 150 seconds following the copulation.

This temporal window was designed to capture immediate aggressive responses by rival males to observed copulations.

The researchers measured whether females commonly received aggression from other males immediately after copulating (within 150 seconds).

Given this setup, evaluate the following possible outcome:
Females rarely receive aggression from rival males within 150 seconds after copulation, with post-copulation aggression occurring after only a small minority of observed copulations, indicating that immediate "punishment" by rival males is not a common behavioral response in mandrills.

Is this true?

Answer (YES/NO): YES